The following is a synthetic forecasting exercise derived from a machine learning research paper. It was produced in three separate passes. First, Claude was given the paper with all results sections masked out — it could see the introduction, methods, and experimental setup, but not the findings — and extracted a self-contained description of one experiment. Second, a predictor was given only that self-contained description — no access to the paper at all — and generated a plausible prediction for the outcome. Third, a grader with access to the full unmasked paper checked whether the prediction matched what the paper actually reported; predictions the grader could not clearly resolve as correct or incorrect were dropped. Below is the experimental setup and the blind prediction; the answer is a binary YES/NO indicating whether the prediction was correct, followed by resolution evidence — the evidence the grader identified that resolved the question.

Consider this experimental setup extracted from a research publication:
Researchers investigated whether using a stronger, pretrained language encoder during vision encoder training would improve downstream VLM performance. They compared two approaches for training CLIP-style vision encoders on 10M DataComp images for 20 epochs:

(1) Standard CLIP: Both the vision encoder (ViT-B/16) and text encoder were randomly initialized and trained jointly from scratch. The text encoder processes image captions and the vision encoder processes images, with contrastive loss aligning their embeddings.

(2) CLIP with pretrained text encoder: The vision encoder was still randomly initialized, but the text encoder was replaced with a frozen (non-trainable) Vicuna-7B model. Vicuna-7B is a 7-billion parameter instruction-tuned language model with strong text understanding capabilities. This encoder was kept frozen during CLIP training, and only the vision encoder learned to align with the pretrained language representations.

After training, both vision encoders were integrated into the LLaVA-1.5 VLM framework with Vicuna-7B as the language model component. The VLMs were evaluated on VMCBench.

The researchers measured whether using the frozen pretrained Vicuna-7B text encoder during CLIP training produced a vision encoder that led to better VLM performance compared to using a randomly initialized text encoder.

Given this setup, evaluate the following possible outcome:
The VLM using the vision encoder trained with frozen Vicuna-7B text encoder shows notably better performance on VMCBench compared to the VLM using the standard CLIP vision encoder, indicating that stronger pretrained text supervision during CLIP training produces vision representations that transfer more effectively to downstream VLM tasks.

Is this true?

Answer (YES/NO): NO